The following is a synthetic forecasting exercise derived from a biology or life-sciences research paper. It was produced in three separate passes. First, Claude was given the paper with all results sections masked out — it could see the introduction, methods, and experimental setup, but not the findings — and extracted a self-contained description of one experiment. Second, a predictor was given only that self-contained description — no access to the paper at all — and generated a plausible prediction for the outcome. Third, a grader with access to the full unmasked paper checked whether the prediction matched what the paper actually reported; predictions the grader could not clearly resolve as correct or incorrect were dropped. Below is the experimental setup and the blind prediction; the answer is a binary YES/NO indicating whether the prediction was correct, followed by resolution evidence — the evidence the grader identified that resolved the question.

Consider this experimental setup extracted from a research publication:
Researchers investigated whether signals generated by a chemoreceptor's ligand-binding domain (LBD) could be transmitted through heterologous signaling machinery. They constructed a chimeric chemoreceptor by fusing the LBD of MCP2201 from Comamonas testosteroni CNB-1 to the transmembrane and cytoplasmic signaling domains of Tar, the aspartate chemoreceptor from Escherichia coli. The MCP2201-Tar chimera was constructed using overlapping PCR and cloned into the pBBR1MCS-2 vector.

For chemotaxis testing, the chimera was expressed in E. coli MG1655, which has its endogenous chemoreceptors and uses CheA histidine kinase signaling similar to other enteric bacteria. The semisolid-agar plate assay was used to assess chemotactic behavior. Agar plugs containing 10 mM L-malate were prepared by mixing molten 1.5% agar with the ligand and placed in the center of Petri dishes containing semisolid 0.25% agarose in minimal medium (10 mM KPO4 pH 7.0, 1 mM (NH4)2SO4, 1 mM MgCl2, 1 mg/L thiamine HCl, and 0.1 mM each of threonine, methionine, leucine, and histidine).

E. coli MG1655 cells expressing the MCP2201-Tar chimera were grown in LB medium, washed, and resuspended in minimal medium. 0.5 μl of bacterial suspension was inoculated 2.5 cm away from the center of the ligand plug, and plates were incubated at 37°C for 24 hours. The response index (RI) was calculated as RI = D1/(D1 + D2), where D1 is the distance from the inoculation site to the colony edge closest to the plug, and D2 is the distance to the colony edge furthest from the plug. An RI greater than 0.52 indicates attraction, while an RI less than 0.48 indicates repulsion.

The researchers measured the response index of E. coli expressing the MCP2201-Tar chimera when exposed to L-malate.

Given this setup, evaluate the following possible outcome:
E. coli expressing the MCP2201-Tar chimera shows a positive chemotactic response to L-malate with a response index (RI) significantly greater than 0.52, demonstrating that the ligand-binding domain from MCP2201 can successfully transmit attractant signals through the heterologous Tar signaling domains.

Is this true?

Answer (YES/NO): NO